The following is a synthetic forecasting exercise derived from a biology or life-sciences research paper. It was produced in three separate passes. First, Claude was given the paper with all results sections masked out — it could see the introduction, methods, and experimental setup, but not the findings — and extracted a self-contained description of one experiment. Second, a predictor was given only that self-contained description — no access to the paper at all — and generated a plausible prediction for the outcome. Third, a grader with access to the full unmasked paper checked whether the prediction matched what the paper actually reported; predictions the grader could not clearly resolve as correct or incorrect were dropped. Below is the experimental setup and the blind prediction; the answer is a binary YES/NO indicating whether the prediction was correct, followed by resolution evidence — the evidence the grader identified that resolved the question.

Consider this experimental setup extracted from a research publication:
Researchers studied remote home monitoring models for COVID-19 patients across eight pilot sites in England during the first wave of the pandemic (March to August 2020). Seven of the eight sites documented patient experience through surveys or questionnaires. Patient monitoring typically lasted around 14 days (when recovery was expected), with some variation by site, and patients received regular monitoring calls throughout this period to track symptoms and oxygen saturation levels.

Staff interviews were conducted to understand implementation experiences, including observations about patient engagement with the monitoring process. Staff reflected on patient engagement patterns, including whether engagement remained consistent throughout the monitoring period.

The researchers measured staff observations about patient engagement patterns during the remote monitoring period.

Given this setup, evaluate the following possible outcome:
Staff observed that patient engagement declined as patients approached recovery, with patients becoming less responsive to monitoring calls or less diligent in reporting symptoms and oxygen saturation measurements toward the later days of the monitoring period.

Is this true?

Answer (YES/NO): YES